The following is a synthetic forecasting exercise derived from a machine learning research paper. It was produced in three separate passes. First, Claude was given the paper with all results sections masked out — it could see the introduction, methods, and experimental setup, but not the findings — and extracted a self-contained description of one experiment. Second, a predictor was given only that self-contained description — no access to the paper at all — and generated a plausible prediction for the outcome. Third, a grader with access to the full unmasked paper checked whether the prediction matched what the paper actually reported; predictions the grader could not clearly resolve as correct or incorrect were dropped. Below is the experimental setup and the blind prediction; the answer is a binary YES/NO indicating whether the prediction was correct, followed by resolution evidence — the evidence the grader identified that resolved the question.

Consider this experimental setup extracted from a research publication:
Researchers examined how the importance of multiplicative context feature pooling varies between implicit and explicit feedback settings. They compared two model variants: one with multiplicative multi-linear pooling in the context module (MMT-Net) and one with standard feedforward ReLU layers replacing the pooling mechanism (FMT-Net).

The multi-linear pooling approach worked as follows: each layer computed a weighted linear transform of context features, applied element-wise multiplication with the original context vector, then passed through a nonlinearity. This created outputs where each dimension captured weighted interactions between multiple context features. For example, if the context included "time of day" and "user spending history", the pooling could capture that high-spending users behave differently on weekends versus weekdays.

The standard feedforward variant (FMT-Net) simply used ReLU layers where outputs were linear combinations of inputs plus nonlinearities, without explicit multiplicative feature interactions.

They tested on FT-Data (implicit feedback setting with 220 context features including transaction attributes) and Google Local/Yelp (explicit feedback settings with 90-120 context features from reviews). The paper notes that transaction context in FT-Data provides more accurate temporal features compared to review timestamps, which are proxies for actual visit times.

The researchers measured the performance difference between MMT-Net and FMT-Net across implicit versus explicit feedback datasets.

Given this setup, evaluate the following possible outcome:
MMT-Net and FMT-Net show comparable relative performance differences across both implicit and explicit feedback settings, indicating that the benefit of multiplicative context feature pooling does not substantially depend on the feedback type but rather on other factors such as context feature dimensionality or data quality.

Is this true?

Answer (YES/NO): NO